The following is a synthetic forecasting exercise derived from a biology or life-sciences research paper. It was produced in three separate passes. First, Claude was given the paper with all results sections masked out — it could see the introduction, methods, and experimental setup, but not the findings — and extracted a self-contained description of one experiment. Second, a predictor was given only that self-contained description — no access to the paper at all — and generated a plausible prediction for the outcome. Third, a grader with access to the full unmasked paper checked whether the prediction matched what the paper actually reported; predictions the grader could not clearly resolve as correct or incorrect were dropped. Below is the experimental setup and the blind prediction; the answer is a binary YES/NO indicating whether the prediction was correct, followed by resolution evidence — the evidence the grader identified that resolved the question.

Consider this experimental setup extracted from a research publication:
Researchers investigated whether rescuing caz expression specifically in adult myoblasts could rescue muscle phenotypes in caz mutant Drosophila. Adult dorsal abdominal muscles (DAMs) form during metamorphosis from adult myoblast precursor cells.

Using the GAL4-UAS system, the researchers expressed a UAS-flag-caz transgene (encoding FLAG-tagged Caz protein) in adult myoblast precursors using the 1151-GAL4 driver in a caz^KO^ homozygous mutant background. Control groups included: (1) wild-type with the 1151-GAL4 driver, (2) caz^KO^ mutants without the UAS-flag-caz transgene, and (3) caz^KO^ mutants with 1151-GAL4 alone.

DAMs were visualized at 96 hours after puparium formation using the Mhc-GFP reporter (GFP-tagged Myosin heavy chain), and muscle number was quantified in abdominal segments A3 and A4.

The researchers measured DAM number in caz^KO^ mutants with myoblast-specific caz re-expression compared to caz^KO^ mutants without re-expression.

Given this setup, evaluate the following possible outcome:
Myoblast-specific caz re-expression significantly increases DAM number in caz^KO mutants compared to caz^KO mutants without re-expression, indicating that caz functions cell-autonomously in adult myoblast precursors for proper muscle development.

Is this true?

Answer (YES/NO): YES